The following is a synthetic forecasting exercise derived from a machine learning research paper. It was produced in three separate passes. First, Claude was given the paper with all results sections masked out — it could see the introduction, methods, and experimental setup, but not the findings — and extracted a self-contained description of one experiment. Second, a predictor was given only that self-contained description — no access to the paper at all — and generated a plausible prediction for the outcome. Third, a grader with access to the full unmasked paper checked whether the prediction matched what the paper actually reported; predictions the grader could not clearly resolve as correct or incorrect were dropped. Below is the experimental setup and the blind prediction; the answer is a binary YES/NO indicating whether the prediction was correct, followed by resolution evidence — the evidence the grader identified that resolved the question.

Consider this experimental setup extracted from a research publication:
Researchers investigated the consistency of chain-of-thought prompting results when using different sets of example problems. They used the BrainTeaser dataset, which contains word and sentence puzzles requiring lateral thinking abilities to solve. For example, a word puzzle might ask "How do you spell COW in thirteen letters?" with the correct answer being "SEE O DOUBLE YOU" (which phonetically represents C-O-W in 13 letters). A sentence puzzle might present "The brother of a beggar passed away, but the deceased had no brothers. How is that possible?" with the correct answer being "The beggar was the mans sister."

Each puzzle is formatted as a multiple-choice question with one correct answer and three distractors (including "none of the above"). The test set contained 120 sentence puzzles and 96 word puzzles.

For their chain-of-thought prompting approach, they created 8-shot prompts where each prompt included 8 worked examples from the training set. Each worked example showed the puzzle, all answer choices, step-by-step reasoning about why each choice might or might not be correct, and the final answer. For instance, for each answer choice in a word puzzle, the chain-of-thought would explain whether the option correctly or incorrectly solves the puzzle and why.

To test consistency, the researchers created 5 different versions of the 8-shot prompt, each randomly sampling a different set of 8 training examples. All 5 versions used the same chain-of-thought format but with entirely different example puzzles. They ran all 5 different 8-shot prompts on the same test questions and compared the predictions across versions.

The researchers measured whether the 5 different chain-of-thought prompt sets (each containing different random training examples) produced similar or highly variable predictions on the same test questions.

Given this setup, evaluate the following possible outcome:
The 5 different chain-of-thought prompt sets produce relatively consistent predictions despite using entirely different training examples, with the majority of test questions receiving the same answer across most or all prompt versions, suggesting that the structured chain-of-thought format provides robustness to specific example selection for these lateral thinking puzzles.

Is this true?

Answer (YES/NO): YES